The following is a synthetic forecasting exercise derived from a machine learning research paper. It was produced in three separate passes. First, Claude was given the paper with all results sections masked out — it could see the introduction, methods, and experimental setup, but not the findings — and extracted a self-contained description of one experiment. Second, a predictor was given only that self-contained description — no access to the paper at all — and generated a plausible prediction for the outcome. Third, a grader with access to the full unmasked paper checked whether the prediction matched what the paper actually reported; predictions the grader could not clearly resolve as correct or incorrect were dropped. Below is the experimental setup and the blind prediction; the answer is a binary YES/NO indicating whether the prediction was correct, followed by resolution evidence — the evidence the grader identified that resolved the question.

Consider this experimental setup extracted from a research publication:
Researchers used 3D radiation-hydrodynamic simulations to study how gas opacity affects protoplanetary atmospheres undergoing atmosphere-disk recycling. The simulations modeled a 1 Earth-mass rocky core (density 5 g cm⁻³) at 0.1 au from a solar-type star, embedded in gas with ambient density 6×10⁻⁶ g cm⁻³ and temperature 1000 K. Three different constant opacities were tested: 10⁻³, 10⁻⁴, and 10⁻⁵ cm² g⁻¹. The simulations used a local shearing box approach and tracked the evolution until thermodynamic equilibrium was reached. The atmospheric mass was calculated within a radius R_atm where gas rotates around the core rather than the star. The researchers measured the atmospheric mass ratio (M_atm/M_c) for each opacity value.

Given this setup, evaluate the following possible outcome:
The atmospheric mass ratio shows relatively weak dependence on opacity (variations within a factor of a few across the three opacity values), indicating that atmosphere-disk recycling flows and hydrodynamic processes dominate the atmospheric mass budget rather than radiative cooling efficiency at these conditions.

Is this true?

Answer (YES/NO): YES